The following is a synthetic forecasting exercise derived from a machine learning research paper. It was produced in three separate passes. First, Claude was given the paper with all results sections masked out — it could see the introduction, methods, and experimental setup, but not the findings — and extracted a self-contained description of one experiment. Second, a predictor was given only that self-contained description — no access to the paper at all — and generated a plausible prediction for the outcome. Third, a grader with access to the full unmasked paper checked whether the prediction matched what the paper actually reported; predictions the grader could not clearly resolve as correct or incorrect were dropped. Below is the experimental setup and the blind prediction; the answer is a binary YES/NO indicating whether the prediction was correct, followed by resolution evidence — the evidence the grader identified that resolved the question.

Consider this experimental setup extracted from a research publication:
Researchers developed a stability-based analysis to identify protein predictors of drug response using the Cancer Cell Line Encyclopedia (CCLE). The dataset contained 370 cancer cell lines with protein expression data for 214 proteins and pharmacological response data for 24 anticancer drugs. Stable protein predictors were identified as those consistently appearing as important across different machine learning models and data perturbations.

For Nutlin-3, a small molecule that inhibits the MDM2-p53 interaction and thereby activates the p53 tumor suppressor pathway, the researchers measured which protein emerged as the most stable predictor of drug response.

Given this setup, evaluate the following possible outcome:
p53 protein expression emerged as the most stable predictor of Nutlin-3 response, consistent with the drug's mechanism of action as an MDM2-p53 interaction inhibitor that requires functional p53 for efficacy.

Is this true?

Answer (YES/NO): NO